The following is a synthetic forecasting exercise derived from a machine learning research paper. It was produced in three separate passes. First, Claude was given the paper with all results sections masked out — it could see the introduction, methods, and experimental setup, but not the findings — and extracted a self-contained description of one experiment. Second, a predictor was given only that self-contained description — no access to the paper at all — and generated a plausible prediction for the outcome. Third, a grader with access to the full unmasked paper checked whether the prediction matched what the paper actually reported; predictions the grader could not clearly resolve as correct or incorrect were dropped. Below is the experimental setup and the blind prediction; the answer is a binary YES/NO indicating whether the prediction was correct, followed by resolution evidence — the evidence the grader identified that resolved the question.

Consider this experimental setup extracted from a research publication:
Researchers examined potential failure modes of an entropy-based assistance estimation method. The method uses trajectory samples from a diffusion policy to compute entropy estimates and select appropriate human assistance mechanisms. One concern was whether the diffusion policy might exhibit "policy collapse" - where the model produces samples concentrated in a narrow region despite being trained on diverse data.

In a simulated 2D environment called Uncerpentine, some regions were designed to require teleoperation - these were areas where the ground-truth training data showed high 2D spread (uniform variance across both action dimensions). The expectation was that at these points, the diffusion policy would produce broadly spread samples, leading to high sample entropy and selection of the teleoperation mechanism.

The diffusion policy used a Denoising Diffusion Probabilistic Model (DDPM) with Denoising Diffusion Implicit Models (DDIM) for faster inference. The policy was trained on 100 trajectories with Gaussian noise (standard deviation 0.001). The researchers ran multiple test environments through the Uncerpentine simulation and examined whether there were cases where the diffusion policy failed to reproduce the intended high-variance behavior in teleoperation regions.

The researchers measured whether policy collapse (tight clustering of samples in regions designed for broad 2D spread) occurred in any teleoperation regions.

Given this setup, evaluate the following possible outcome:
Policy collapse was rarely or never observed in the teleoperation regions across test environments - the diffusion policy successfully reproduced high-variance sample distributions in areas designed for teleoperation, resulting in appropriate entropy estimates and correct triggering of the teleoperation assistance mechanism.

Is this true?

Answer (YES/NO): NO